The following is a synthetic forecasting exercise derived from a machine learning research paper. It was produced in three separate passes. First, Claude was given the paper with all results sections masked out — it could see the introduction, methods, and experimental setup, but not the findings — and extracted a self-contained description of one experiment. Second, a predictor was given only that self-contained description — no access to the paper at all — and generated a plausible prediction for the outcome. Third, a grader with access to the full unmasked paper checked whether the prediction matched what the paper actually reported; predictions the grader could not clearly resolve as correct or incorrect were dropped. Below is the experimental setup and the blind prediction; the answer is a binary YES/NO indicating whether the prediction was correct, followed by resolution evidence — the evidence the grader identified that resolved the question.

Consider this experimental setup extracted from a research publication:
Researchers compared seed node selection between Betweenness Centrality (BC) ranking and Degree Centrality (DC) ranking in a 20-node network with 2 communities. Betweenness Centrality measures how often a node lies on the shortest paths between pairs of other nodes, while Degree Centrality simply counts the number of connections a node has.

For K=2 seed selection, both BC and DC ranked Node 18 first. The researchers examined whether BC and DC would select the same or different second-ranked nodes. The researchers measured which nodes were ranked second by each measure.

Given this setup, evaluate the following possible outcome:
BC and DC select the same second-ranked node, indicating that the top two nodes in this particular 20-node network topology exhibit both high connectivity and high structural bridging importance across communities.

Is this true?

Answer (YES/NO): NO